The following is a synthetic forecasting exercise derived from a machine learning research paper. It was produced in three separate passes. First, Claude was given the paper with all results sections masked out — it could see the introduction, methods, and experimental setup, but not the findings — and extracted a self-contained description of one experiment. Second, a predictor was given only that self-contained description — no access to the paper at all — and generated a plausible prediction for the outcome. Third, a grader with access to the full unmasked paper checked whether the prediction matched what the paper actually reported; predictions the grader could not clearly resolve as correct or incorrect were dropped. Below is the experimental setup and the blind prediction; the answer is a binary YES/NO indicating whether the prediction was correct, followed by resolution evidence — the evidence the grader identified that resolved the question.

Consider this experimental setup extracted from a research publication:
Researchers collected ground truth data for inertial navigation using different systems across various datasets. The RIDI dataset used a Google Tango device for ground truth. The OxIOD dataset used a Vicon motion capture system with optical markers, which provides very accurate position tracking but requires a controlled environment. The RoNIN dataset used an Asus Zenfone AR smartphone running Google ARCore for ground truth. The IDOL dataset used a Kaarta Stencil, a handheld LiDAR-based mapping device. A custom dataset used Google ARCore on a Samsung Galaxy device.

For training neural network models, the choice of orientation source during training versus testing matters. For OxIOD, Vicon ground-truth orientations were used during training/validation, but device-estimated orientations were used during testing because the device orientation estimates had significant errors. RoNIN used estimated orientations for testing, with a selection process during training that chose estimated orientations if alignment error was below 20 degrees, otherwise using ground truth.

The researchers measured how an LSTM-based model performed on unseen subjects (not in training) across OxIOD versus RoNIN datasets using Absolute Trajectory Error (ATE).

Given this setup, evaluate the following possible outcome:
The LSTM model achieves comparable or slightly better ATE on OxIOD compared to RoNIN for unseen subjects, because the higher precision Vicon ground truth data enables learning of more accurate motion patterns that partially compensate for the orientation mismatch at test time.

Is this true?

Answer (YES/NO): NO